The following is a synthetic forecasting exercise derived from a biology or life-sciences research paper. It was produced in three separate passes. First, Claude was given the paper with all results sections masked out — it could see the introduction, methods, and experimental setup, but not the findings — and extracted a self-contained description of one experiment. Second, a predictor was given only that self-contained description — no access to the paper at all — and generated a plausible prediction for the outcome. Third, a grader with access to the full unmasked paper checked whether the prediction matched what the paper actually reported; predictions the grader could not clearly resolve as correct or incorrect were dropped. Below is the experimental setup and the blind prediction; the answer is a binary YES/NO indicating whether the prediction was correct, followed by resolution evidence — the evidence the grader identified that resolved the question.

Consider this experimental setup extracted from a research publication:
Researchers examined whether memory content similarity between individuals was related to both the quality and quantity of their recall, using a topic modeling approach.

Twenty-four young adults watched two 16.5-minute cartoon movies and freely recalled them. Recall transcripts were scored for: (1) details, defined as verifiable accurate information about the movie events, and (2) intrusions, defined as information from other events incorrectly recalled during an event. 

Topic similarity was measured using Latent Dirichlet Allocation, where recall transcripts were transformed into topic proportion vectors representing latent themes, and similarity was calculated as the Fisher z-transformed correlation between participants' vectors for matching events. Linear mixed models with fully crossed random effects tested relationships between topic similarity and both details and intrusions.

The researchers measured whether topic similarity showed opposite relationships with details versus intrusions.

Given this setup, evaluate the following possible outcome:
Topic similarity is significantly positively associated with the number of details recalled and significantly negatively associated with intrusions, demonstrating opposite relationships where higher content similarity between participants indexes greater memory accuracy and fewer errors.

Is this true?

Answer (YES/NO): YES